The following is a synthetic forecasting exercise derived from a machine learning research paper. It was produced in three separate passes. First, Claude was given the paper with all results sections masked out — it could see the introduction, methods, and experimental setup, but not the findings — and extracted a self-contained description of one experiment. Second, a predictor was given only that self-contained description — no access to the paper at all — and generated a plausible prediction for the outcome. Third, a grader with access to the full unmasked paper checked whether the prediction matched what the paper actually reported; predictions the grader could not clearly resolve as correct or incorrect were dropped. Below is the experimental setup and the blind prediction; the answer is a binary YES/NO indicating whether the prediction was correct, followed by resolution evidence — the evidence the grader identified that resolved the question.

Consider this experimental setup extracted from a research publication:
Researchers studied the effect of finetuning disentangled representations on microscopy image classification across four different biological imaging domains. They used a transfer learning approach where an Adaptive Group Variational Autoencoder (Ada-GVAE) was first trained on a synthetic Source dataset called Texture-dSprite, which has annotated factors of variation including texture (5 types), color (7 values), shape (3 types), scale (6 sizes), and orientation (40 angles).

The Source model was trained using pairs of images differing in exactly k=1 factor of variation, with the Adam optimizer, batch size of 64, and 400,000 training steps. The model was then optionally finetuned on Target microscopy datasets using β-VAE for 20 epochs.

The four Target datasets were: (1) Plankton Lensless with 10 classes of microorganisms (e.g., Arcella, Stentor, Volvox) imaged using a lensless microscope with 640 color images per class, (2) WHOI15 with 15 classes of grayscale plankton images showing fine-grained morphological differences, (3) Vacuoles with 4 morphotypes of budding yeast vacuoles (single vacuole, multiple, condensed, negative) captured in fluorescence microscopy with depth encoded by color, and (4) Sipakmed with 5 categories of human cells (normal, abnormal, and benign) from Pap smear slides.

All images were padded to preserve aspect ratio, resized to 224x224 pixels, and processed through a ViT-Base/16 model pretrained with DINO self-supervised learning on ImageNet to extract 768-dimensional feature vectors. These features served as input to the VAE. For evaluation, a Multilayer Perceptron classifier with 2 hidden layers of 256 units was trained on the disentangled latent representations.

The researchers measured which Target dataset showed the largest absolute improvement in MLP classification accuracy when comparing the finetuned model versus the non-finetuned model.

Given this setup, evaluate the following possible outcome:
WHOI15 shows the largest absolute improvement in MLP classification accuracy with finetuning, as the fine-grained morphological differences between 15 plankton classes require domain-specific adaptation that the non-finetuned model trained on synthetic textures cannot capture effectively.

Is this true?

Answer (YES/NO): NO